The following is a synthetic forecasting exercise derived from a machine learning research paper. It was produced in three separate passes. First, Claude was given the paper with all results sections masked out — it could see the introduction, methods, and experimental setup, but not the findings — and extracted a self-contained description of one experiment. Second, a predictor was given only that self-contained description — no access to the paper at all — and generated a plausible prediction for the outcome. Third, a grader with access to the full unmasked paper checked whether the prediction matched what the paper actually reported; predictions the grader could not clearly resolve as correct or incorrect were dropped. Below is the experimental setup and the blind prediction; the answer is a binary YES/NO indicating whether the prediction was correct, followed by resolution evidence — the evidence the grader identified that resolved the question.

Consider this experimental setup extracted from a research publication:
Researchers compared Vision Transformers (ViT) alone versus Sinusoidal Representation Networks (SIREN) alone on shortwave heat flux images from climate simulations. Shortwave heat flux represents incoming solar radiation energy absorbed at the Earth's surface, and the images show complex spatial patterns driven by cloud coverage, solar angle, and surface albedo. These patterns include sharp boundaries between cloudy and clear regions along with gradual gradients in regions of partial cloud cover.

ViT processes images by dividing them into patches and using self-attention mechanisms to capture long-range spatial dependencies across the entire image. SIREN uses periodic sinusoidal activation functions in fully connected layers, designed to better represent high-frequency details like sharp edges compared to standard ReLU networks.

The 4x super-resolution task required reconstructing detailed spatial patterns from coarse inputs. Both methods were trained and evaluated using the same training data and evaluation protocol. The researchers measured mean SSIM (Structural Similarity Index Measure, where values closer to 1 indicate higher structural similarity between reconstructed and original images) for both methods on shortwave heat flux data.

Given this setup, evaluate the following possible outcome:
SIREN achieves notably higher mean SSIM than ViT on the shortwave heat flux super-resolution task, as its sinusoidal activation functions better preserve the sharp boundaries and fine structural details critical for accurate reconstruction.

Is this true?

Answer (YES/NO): NO